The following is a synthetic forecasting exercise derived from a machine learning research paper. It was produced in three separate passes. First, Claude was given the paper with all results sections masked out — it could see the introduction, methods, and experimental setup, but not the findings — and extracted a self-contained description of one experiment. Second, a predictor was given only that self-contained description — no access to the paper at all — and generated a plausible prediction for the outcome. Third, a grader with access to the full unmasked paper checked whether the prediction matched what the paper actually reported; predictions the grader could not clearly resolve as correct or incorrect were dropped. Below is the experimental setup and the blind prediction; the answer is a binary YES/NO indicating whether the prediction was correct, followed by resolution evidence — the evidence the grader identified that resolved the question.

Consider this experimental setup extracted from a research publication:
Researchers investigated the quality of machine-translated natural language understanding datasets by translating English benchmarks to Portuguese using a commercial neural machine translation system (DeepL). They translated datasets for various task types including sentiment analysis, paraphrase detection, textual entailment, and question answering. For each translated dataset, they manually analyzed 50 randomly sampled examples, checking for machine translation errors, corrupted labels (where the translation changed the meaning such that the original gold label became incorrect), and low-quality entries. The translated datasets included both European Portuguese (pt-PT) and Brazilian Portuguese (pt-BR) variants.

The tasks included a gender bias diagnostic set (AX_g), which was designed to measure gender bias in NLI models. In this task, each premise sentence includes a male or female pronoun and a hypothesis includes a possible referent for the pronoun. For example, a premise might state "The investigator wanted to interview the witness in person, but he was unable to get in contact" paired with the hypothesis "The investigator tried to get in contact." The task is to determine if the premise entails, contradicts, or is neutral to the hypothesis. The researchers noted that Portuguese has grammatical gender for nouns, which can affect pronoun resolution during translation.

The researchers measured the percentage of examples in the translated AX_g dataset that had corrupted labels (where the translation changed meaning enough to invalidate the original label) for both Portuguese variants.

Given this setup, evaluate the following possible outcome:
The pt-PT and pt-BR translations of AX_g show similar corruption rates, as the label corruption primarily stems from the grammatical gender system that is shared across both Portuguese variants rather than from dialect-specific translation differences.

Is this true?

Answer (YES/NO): NO